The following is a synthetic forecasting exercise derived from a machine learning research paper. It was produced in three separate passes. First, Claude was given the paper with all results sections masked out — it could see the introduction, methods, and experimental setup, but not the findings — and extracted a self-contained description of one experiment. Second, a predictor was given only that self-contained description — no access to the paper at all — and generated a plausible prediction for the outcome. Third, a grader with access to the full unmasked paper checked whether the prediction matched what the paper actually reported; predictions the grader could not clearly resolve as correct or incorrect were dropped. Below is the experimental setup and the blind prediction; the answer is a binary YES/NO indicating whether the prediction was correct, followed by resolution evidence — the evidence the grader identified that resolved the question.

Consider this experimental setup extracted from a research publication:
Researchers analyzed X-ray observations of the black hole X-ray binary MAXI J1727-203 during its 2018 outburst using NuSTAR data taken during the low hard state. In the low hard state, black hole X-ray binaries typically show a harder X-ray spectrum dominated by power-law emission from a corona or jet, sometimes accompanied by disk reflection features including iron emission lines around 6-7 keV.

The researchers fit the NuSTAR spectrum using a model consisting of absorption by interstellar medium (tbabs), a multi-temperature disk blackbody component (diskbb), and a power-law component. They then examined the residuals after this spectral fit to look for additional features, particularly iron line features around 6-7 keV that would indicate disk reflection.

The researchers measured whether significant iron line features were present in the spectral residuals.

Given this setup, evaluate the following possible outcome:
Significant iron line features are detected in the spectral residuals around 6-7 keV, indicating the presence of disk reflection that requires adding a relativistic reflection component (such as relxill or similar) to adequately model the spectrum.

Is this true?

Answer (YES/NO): NO